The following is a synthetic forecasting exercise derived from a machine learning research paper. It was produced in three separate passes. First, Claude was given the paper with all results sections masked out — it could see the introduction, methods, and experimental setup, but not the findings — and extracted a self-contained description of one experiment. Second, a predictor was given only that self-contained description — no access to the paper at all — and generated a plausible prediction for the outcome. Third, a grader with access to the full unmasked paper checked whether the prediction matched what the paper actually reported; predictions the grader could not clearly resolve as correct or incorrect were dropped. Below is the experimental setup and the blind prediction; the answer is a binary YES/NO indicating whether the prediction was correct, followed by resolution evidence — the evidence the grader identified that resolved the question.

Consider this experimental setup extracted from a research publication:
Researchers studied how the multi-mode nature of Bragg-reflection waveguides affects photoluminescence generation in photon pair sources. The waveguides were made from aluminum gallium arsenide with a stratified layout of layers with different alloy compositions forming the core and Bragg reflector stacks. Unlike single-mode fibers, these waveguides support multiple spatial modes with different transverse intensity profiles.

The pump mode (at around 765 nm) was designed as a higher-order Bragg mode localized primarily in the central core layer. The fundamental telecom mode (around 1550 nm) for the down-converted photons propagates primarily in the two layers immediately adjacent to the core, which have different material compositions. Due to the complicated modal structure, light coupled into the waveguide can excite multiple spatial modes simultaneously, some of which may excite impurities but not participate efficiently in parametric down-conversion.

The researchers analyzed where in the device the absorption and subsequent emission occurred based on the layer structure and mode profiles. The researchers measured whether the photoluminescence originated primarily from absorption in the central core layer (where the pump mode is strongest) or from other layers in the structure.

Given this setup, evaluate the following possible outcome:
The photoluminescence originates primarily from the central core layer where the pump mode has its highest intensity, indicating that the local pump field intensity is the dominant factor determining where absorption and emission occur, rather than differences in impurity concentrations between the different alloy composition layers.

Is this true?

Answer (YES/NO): NO